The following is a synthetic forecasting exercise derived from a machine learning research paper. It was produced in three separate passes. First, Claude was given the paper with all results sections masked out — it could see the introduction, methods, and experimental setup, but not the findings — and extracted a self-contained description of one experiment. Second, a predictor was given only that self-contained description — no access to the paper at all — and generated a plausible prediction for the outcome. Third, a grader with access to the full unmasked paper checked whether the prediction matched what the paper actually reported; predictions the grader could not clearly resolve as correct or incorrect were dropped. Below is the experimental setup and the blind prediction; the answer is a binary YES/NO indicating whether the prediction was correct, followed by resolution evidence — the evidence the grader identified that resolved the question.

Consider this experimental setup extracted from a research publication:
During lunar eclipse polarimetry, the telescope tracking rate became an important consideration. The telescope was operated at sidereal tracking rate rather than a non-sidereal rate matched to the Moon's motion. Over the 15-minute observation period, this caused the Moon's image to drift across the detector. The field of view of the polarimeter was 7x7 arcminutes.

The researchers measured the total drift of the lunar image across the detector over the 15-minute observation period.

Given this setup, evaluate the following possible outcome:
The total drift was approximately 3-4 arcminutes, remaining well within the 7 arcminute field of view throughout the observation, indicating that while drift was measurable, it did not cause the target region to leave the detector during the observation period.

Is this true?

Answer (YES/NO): NO